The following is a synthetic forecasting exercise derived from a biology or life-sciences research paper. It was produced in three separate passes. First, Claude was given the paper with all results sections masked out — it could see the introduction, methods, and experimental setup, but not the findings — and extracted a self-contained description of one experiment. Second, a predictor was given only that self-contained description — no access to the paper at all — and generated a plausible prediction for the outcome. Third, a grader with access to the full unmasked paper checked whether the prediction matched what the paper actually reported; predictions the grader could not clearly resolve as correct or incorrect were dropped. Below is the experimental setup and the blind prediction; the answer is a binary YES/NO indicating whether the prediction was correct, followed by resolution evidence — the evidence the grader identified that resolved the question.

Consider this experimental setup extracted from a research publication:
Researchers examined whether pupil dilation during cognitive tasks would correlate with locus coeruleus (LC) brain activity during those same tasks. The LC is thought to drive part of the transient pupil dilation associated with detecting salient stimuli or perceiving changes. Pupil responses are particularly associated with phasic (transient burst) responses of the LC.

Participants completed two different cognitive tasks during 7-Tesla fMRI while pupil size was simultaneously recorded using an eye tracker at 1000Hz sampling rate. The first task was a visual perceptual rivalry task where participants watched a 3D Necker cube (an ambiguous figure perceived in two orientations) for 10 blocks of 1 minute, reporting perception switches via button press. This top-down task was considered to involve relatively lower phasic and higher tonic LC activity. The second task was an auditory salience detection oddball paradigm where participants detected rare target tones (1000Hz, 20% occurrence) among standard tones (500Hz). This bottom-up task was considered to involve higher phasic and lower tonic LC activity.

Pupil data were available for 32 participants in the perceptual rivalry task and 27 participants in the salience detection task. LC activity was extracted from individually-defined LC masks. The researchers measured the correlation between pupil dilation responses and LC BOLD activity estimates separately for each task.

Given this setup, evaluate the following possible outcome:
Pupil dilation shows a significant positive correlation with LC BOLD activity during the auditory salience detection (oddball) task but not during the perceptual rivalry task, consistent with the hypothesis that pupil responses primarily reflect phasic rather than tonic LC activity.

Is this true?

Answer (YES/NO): YES